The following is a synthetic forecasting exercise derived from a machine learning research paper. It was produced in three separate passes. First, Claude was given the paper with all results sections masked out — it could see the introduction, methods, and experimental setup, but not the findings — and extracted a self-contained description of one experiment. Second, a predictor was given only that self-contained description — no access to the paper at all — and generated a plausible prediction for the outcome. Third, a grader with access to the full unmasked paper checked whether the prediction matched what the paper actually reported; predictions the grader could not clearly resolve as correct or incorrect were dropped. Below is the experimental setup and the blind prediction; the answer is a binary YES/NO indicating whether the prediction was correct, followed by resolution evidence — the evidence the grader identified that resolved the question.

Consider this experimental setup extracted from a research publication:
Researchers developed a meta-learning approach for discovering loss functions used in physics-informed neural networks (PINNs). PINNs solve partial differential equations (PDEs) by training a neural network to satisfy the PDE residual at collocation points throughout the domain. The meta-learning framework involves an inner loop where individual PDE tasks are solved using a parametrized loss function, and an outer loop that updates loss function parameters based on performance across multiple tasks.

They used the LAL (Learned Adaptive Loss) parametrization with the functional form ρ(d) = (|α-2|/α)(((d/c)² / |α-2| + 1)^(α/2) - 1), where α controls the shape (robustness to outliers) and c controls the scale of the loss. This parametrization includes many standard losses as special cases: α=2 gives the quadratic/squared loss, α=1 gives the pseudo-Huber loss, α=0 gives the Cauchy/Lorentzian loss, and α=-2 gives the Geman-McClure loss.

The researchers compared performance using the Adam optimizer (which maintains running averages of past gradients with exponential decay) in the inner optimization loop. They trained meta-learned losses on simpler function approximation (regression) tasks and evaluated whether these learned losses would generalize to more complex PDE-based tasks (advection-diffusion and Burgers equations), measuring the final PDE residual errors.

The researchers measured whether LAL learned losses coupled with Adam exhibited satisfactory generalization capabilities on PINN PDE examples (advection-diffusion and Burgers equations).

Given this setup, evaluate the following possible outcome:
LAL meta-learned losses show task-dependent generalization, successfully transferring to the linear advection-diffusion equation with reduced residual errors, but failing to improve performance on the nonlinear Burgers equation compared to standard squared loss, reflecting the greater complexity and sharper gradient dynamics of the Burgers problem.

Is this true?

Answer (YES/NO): NO